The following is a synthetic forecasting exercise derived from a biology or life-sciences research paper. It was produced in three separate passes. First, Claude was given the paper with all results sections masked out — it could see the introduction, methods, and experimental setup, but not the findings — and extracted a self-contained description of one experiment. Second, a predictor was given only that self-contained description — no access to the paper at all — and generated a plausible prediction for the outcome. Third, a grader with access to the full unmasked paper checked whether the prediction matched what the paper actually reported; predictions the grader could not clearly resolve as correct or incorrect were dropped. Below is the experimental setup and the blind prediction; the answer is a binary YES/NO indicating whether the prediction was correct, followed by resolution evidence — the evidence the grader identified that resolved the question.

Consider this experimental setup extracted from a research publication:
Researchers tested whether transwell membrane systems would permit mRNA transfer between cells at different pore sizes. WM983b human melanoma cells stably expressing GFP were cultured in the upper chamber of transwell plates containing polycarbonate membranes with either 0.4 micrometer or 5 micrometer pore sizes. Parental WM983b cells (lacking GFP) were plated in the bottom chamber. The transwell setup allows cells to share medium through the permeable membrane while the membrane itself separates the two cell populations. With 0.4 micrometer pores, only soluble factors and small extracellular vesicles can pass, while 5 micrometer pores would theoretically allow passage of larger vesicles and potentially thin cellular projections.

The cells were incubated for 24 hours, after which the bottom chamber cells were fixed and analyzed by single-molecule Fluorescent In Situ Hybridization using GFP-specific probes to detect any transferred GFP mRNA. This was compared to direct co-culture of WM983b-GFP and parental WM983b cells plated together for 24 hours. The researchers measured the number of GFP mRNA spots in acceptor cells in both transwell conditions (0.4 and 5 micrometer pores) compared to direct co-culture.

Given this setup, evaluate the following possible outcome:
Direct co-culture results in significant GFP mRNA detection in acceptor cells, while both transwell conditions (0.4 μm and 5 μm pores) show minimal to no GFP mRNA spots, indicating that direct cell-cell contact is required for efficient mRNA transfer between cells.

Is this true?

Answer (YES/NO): YES